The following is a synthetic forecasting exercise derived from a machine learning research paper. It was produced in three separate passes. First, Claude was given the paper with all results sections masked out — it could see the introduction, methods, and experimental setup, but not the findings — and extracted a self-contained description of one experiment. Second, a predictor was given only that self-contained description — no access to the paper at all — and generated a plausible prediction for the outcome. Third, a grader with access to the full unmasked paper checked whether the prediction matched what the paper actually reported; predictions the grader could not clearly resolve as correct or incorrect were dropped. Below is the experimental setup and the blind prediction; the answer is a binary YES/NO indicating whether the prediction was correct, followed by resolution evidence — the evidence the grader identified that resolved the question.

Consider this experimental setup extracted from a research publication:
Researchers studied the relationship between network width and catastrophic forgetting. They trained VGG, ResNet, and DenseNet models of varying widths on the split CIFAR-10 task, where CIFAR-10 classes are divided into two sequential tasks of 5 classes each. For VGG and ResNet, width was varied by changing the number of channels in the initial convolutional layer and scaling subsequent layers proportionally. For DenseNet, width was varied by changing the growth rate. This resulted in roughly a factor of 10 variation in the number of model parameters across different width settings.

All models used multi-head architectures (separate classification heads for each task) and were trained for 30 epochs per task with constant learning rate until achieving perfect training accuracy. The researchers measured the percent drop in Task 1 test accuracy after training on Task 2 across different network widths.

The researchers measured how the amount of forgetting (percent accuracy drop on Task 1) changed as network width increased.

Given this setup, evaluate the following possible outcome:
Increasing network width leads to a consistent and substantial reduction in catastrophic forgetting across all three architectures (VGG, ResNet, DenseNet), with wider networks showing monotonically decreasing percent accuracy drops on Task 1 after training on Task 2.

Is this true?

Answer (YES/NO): NO